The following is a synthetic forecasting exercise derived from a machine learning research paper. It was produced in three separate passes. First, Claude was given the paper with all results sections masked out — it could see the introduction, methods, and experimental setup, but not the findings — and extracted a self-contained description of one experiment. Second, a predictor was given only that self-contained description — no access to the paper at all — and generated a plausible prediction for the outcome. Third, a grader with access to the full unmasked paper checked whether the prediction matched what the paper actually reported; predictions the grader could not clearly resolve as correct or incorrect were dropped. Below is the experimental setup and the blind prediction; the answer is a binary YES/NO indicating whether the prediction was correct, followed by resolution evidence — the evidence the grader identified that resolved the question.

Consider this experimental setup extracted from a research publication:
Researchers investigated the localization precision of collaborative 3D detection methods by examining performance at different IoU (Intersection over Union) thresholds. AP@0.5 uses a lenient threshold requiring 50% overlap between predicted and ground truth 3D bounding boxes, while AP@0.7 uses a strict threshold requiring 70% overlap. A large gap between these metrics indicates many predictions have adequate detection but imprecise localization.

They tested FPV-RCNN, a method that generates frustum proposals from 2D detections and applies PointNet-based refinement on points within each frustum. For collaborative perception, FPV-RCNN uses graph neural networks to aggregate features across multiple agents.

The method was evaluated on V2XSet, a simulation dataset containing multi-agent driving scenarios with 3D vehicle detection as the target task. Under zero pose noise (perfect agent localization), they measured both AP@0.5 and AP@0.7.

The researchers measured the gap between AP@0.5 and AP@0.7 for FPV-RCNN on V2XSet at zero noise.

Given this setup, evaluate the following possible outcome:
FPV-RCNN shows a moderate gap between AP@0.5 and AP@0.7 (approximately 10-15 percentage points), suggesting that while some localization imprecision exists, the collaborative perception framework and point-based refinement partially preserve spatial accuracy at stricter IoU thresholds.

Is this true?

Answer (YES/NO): NO